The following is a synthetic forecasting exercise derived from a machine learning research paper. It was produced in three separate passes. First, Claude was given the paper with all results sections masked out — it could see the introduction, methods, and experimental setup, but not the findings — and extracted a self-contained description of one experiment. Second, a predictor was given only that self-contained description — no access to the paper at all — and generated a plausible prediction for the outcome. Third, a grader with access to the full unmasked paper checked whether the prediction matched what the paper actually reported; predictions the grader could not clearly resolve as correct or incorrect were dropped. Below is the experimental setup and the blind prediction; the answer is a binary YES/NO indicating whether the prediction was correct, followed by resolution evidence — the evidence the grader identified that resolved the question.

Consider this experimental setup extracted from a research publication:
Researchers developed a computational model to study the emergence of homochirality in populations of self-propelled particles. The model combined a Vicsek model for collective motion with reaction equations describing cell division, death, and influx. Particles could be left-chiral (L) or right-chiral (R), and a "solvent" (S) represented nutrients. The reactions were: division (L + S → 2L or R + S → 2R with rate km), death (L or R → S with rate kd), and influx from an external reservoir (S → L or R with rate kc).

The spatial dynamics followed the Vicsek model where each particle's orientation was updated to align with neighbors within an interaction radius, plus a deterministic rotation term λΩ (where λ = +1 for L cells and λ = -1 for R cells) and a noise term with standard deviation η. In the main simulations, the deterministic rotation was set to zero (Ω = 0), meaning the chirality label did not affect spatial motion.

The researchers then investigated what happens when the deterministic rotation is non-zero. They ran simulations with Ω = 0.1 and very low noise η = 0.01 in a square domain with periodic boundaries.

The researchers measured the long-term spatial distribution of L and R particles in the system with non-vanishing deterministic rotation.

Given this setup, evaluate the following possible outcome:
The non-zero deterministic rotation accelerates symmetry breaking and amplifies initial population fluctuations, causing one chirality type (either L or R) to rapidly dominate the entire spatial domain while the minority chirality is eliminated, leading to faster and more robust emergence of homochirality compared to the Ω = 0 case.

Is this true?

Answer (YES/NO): NO